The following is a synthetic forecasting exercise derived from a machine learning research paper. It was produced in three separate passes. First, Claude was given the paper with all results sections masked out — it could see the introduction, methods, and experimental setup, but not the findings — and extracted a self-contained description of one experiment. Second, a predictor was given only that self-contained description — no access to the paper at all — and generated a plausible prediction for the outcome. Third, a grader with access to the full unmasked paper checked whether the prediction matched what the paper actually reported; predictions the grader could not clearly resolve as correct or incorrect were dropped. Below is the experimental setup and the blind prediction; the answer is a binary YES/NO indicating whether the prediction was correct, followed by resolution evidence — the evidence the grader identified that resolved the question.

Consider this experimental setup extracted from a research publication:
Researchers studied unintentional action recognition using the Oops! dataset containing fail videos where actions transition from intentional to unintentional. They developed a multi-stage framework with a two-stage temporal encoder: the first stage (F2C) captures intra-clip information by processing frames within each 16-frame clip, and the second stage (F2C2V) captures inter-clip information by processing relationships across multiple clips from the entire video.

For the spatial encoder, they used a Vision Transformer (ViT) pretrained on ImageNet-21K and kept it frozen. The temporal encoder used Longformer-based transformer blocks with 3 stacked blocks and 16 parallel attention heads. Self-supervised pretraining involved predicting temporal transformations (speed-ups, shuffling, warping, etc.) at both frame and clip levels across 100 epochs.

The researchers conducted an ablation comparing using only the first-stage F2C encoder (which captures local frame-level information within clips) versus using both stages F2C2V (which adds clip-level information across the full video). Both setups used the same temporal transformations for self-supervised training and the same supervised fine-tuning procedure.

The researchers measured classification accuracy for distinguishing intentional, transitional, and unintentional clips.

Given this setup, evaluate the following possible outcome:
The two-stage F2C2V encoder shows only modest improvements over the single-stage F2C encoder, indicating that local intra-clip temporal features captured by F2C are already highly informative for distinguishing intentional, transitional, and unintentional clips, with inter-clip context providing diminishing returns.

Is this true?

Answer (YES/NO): NO